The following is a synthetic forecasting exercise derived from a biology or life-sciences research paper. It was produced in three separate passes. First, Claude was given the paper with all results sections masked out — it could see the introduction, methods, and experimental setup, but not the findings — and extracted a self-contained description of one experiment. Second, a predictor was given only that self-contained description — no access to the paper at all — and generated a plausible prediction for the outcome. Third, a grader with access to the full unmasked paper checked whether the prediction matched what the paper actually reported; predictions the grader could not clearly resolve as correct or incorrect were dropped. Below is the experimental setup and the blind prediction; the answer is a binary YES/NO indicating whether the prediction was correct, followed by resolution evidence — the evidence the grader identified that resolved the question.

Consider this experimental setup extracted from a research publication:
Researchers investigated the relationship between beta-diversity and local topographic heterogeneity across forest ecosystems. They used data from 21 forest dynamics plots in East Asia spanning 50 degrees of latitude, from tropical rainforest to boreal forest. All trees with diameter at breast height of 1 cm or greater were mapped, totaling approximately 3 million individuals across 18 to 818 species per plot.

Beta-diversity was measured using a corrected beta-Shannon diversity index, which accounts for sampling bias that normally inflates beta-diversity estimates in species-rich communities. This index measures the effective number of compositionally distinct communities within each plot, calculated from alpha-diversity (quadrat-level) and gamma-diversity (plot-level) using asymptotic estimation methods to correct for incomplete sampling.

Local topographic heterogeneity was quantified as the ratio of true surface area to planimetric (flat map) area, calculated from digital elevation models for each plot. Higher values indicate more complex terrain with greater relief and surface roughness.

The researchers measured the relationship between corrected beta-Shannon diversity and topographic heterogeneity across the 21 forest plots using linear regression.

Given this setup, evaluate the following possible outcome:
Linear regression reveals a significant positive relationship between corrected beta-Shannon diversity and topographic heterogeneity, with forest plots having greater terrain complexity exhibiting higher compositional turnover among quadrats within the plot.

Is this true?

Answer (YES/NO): YES